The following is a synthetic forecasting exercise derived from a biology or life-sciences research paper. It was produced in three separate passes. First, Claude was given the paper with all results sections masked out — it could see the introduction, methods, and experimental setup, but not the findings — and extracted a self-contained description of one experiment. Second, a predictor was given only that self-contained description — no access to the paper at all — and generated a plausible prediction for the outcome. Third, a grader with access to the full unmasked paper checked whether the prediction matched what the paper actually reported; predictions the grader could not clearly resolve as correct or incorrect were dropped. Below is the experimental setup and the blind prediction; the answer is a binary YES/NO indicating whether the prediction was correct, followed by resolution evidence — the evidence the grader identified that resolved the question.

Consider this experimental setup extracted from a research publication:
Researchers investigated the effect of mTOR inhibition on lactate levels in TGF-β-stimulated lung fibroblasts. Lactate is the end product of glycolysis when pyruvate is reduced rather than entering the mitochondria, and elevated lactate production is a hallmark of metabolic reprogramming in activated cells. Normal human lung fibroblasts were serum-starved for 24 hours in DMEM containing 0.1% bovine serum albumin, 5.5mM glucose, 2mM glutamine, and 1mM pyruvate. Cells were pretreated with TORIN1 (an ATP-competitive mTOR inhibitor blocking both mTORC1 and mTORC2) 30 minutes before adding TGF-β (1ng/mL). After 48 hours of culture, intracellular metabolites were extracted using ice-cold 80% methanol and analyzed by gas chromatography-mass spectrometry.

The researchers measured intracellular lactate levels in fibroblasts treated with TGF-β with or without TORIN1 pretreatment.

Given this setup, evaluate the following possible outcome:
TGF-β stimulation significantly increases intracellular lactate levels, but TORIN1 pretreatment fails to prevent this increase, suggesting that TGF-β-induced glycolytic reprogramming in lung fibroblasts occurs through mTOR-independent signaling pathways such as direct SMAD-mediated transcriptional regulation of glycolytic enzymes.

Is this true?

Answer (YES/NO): NO